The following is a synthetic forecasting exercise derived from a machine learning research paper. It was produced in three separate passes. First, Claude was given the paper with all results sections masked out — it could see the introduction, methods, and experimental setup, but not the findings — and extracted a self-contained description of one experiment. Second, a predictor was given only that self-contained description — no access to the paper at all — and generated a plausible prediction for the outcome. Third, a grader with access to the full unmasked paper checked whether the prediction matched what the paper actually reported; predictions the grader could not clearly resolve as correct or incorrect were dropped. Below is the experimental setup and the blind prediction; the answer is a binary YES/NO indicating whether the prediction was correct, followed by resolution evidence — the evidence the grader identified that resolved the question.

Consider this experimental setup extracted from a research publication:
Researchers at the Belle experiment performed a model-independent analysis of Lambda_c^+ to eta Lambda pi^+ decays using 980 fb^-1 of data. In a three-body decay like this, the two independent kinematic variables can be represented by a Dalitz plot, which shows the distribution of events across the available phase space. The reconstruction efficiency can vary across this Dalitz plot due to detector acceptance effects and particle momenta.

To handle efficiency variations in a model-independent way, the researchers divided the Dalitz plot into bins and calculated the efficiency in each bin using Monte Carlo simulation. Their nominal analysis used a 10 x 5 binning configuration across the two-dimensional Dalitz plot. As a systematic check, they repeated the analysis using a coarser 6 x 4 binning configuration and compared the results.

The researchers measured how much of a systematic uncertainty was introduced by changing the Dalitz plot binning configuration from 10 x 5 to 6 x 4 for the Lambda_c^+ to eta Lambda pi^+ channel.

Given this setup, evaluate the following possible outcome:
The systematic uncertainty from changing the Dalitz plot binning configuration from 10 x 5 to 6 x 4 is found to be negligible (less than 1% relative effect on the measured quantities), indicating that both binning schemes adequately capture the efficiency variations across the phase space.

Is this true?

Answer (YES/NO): NO